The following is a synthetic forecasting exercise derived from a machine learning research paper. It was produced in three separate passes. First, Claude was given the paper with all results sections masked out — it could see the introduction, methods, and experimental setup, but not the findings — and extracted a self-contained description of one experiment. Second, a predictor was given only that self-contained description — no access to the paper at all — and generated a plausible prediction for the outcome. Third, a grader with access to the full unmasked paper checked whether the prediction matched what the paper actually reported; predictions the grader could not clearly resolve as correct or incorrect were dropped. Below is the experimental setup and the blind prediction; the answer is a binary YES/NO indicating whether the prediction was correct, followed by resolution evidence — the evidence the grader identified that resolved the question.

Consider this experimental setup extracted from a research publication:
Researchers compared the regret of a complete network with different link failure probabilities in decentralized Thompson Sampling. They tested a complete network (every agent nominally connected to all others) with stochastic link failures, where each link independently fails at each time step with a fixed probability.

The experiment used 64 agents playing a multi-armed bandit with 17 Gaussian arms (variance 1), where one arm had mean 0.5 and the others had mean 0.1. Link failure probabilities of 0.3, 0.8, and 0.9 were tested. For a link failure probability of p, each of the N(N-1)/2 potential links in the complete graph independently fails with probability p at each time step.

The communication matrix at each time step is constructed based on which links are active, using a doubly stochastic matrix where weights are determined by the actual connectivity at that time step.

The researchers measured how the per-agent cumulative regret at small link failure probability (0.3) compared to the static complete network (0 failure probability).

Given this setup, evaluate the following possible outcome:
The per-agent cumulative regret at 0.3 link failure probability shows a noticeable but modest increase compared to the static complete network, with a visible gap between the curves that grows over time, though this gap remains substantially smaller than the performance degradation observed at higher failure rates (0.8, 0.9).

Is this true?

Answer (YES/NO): NO